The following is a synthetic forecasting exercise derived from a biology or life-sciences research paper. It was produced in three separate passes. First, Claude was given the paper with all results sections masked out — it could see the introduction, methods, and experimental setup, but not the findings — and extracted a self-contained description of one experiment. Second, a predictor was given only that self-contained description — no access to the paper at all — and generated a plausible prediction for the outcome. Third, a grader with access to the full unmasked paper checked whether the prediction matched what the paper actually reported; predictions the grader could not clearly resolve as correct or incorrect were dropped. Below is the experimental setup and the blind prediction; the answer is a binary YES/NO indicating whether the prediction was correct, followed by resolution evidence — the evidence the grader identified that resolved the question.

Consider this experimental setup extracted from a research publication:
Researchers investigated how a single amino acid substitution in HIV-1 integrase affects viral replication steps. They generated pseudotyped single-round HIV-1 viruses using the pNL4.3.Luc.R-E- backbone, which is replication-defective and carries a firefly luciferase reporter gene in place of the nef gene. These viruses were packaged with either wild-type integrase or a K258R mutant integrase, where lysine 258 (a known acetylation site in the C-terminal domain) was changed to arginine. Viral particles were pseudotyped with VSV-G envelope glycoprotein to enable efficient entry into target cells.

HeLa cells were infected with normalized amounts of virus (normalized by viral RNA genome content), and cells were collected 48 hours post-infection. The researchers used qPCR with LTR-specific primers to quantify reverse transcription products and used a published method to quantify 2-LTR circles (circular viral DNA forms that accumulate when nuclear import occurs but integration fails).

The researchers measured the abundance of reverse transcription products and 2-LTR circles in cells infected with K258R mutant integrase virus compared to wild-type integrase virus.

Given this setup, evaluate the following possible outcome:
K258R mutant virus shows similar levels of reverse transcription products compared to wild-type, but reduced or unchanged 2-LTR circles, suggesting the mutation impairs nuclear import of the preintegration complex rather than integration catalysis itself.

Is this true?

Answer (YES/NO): NO